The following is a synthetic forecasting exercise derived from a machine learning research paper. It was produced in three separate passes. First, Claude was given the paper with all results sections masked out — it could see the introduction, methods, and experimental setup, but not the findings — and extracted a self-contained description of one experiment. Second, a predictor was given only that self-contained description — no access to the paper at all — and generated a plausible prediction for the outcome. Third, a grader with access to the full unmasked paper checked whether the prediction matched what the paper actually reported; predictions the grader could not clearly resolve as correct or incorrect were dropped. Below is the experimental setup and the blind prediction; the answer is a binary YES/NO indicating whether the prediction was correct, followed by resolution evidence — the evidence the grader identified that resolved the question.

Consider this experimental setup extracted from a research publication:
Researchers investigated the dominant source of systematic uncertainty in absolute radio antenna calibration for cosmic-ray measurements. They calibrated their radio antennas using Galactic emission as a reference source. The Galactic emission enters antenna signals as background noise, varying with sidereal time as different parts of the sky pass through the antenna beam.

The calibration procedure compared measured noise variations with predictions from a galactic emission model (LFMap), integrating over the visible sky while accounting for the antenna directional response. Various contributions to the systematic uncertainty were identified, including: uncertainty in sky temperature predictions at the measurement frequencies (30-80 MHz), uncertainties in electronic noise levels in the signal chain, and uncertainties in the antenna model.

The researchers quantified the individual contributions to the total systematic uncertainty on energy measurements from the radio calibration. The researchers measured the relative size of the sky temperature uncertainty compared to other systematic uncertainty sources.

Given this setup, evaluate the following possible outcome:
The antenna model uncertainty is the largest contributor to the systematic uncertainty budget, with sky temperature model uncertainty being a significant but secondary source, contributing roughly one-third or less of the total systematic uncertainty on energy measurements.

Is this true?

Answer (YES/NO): NO